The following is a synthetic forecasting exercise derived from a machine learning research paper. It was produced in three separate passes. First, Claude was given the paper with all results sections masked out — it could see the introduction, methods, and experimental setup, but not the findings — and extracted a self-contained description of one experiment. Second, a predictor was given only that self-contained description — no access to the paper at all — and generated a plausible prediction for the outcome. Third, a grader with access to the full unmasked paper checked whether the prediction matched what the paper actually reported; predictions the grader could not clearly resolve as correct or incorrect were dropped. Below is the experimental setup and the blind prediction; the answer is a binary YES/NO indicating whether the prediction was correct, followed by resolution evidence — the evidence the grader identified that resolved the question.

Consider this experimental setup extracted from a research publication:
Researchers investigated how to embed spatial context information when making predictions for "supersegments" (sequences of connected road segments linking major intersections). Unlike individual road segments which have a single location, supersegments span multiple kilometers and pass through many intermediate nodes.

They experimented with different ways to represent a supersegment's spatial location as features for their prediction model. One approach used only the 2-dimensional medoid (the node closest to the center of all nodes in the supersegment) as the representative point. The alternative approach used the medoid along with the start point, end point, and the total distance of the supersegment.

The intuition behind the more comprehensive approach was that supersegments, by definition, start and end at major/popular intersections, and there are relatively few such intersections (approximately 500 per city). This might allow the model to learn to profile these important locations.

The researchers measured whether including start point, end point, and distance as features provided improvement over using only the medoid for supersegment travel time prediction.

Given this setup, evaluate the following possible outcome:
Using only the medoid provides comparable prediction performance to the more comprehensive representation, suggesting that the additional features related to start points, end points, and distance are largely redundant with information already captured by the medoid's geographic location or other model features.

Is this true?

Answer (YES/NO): NO